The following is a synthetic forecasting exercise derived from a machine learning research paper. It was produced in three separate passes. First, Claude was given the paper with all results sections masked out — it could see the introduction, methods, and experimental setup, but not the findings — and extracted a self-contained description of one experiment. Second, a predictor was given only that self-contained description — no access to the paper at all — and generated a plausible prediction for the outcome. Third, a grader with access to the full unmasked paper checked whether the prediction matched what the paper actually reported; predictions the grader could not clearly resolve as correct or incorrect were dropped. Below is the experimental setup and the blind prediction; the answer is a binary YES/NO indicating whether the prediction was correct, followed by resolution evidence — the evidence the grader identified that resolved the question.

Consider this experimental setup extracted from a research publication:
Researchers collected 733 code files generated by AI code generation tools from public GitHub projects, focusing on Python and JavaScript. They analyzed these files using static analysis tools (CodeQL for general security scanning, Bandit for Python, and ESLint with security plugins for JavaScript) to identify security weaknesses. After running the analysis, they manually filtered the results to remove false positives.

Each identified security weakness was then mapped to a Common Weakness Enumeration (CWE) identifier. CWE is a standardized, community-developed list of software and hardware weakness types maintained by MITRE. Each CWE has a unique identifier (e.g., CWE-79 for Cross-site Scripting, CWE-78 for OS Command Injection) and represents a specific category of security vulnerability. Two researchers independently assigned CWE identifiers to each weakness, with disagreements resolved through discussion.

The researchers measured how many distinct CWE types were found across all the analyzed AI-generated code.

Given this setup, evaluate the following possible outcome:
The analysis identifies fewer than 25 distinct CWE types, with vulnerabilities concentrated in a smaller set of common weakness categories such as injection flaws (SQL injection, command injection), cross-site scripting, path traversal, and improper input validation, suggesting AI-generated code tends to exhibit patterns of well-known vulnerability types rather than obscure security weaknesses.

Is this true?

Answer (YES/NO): NO